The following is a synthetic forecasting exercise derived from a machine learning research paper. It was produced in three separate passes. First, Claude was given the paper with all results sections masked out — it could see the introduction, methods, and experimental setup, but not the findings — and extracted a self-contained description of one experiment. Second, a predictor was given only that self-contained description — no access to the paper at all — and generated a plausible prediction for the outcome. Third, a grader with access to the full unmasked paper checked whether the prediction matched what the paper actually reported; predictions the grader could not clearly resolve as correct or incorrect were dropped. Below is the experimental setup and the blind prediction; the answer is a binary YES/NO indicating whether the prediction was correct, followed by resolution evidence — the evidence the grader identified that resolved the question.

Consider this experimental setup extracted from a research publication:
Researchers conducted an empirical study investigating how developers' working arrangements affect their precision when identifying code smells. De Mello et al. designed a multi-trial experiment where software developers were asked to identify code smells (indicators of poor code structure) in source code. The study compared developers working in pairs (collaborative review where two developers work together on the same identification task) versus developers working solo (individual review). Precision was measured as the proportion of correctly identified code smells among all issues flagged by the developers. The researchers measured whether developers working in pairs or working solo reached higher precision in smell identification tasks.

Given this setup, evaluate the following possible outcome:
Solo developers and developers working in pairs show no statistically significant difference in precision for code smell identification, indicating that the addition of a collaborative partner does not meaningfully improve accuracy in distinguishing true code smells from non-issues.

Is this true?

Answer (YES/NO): NO